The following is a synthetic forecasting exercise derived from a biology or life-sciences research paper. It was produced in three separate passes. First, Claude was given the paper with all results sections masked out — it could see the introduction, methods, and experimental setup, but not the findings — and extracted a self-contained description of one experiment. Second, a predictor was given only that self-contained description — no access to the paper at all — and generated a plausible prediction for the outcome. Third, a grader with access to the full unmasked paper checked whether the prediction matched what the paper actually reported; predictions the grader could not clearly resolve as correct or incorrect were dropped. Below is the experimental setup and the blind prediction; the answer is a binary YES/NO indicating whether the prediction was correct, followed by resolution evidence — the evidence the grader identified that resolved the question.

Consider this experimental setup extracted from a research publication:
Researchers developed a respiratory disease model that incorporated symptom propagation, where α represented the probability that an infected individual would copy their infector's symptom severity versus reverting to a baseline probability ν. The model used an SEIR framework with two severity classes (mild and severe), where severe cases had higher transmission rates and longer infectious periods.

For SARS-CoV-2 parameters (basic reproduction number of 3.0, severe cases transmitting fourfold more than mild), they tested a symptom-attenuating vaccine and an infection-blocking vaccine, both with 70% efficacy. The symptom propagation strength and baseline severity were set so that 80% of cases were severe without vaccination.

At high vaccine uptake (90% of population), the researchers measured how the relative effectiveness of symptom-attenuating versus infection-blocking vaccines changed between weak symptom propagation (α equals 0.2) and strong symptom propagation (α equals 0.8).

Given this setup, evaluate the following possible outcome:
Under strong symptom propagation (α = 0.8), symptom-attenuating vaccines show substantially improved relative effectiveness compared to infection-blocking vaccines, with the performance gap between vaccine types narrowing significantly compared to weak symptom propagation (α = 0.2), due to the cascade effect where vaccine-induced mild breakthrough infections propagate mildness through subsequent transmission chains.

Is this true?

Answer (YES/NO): NO